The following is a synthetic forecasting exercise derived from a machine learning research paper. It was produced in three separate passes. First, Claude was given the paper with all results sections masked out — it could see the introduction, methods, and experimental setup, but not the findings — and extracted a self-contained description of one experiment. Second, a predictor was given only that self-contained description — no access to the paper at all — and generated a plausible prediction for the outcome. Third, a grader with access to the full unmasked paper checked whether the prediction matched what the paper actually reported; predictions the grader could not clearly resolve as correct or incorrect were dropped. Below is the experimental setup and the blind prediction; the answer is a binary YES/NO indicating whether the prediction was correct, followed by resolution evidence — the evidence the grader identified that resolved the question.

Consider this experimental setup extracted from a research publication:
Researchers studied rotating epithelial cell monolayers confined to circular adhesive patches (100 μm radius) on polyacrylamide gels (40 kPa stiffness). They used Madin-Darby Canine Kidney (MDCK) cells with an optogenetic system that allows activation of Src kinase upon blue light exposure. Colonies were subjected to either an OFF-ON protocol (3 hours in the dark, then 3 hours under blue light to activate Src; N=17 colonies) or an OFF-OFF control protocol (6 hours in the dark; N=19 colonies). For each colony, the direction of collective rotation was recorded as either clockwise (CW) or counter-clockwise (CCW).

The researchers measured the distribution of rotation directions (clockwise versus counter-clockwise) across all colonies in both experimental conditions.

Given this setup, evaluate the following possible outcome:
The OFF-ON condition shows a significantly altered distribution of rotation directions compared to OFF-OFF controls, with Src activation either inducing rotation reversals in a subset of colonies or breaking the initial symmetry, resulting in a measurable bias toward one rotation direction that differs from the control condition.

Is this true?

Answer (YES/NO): NO